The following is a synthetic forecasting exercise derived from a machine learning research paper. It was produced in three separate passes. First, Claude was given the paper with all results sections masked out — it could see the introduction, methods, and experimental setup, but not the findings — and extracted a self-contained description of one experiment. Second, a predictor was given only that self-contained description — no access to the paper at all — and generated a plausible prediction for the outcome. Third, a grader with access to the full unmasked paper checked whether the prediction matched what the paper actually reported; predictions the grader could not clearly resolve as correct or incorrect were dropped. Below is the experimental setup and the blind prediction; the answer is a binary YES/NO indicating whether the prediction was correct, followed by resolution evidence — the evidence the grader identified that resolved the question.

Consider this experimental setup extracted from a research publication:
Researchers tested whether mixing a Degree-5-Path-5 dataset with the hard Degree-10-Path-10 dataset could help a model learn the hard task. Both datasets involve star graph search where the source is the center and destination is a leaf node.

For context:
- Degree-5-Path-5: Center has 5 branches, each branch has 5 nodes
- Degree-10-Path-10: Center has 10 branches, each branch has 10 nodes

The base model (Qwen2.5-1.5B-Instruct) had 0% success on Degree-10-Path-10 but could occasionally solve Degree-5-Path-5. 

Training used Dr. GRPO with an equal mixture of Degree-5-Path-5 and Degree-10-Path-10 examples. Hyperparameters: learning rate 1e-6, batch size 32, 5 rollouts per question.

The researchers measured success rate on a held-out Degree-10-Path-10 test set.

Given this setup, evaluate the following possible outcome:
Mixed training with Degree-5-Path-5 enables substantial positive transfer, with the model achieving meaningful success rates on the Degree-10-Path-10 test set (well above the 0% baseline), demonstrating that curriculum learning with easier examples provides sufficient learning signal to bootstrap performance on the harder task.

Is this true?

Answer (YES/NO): YES